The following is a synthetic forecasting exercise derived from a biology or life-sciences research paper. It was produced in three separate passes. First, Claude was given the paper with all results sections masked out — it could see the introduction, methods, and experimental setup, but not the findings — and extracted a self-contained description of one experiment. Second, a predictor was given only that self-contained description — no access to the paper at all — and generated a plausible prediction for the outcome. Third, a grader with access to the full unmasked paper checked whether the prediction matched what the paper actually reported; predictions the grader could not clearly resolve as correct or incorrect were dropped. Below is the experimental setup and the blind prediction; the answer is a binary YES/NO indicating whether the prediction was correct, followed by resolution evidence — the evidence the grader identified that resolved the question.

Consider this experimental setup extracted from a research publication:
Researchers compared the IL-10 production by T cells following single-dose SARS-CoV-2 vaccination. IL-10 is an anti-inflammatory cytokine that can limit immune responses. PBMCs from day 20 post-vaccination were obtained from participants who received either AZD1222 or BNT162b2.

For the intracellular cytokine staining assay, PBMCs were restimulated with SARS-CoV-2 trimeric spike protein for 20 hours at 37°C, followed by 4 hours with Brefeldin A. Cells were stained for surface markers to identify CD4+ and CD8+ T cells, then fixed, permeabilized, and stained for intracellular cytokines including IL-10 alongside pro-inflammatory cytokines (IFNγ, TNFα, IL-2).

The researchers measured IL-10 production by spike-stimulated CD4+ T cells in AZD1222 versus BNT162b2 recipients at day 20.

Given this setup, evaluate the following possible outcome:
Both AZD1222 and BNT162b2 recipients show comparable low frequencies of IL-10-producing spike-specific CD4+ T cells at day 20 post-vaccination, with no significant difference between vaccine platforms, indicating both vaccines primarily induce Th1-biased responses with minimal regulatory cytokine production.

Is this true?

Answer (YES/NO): NO